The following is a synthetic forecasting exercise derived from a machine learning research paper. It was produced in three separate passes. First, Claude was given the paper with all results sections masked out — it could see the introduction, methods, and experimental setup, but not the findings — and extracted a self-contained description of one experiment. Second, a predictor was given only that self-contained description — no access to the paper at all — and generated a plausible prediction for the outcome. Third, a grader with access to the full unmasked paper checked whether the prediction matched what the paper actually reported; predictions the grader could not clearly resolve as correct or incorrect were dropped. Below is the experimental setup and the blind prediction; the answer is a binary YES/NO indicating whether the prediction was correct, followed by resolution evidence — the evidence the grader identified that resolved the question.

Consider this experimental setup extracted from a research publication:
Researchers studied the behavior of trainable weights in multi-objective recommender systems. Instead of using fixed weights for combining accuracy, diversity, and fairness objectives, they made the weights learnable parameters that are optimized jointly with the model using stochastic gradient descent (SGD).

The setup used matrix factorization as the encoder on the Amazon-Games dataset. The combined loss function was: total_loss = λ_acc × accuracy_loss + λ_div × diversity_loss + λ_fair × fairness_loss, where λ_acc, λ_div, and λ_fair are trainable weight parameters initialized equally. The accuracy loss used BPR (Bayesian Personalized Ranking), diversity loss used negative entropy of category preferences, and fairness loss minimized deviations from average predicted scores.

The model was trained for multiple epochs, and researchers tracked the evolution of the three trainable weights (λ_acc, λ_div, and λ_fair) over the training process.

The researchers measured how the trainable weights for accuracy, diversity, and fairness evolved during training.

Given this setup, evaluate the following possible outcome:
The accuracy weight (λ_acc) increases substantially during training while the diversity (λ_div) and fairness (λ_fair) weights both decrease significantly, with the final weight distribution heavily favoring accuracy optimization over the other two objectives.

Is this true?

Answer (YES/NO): NO